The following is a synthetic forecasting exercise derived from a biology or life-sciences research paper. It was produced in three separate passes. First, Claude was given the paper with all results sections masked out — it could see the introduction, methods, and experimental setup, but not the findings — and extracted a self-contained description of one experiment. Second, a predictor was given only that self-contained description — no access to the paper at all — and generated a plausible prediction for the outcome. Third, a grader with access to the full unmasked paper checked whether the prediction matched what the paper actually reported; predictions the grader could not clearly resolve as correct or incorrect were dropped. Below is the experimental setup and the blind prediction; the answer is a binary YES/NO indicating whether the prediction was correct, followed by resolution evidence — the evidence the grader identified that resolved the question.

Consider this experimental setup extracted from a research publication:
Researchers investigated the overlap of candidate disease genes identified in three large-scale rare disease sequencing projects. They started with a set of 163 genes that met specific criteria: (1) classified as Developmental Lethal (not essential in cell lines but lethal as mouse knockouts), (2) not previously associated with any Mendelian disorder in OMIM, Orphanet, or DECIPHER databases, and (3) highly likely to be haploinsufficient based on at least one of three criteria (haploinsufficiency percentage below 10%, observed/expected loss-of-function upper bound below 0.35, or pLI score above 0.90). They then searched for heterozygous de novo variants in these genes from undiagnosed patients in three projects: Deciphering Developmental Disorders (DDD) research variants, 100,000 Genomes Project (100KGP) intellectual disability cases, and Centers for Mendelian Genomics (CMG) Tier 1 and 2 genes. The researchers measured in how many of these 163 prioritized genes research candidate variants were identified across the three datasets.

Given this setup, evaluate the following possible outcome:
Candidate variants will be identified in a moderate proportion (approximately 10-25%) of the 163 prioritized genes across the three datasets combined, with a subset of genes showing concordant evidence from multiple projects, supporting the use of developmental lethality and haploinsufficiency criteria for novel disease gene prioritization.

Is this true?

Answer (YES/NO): NO